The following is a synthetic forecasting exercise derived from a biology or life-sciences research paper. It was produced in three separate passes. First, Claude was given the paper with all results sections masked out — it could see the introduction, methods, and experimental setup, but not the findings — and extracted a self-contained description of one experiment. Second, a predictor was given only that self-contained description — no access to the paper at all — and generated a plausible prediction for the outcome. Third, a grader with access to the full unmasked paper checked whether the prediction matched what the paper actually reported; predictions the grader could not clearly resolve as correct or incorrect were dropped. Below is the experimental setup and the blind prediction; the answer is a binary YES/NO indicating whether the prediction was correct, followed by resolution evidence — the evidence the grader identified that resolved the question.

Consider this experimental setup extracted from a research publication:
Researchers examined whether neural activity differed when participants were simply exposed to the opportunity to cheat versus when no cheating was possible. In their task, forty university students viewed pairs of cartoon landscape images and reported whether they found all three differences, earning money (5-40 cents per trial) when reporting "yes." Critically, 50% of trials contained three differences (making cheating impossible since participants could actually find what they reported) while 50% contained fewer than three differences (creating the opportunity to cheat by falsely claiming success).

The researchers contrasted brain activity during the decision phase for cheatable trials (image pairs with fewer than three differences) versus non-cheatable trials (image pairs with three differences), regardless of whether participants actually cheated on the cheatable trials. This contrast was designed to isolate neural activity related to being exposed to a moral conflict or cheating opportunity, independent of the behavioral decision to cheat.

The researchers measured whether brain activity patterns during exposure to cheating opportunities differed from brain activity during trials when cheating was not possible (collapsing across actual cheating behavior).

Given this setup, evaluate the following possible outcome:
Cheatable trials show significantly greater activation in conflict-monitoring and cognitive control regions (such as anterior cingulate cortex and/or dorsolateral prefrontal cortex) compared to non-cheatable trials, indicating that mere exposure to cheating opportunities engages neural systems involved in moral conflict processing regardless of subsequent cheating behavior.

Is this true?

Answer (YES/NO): NO